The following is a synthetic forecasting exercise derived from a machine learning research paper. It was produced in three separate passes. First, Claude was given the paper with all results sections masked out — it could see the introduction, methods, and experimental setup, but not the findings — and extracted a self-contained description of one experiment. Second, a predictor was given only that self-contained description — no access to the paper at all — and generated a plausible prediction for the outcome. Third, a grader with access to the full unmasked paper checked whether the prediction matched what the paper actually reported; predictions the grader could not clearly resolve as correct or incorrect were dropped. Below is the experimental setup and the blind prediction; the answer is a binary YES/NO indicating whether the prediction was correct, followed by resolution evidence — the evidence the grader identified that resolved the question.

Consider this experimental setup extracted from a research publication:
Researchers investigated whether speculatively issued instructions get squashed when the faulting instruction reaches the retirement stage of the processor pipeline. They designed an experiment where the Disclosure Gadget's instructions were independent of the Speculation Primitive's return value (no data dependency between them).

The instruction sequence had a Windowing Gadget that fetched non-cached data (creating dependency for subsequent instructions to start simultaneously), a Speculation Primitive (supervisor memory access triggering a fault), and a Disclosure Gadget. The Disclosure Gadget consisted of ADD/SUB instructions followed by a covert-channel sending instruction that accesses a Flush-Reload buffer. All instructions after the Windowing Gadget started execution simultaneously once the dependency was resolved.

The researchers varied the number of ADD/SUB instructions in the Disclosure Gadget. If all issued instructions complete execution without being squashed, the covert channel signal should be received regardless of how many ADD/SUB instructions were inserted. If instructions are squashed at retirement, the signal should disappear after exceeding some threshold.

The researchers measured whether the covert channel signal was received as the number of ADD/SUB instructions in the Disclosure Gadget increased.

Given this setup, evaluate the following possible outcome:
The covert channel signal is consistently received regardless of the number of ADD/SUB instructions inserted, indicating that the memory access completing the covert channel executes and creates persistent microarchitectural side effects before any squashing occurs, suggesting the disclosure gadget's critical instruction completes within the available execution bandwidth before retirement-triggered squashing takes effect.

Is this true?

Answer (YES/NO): NO